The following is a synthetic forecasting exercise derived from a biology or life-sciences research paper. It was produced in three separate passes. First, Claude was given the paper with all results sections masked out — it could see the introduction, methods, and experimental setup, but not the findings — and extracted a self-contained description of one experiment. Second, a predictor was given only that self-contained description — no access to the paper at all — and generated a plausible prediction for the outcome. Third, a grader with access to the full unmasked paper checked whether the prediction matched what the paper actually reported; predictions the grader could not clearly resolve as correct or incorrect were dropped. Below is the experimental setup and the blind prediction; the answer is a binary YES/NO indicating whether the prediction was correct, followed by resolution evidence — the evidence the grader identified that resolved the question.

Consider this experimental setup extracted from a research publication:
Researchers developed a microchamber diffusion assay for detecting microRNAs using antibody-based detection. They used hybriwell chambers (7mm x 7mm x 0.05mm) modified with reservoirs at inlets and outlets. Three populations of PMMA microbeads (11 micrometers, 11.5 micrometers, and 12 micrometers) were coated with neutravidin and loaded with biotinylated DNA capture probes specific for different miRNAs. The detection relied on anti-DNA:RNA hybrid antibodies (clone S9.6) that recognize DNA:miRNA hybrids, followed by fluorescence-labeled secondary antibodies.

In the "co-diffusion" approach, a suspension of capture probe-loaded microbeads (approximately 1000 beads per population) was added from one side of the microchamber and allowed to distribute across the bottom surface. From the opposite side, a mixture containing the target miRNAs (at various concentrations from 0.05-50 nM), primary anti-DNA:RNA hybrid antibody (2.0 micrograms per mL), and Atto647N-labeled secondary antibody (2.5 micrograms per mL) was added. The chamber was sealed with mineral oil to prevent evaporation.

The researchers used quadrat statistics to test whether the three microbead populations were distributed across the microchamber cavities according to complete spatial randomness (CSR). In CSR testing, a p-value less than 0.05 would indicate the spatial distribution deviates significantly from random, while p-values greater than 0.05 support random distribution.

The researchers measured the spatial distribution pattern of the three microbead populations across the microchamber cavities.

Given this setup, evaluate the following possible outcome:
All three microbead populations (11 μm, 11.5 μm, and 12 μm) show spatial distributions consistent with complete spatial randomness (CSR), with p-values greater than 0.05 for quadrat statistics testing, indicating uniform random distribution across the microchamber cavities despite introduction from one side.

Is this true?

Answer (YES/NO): YES